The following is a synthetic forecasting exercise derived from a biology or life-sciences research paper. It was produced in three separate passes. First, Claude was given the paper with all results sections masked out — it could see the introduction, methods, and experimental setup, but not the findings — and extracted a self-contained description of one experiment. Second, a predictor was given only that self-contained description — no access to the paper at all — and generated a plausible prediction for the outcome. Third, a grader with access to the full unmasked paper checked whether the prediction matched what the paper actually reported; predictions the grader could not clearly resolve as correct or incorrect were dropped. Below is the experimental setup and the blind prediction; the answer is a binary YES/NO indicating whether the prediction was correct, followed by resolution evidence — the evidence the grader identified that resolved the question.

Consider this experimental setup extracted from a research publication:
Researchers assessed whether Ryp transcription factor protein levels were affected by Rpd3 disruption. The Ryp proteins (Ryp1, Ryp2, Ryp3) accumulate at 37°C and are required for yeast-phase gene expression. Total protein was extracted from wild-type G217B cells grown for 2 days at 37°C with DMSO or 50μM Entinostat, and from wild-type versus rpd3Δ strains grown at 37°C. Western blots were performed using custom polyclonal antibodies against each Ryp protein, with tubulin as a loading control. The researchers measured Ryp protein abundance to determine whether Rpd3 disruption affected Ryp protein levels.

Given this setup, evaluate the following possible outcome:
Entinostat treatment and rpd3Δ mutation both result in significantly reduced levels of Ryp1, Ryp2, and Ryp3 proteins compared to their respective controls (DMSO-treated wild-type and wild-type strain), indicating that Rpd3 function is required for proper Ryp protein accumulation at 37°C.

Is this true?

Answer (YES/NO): NO